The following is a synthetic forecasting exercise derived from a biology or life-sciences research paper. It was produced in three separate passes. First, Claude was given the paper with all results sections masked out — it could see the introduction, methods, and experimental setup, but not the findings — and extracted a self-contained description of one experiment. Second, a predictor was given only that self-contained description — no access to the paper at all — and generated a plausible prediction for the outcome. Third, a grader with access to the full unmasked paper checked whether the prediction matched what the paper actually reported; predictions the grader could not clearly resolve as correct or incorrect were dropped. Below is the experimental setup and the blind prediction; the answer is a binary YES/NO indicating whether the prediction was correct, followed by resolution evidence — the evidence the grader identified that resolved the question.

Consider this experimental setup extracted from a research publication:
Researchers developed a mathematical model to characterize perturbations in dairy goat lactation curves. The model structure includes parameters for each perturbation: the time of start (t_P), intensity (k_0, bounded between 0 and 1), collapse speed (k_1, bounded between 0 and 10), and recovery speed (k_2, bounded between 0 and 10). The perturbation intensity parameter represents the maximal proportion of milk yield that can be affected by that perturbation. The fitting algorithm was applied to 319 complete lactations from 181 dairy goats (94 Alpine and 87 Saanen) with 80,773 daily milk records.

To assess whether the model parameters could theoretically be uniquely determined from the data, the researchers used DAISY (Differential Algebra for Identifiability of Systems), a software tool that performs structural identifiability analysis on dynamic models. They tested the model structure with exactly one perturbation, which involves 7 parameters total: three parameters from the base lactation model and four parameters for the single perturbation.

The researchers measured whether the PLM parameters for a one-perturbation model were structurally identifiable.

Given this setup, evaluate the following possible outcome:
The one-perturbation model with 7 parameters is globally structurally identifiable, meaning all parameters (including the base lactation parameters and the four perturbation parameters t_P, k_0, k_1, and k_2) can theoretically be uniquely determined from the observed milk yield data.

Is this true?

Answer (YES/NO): NO